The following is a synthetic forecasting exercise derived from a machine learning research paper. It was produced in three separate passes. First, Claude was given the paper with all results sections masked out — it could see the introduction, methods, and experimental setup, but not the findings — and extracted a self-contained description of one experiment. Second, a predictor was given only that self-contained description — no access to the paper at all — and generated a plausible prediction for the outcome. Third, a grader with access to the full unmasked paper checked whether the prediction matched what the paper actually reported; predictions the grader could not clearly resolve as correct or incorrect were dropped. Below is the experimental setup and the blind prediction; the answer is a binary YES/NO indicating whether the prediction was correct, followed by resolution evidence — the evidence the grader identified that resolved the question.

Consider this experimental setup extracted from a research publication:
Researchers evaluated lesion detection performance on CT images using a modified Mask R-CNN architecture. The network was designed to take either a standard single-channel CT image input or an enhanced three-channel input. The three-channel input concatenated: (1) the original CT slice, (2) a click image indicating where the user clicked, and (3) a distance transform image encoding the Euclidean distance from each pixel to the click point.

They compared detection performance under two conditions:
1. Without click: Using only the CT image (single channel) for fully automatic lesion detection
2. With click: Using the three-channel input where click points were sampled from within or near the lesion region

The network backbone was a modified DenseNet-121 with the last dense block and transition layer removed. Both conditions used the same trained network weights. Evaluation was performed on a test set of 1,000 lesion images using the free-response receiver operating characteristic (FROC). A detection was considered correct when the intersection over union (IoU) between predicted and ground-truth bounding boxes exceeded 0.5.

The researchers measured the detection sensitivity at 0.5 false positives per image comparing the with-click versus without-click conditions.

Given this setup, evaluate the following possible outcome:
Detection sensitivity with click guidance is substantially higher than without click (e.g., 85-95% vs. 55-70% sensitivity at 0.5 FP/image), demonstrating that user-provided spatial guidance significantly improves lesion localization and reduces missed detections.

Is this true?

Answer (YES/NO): NO